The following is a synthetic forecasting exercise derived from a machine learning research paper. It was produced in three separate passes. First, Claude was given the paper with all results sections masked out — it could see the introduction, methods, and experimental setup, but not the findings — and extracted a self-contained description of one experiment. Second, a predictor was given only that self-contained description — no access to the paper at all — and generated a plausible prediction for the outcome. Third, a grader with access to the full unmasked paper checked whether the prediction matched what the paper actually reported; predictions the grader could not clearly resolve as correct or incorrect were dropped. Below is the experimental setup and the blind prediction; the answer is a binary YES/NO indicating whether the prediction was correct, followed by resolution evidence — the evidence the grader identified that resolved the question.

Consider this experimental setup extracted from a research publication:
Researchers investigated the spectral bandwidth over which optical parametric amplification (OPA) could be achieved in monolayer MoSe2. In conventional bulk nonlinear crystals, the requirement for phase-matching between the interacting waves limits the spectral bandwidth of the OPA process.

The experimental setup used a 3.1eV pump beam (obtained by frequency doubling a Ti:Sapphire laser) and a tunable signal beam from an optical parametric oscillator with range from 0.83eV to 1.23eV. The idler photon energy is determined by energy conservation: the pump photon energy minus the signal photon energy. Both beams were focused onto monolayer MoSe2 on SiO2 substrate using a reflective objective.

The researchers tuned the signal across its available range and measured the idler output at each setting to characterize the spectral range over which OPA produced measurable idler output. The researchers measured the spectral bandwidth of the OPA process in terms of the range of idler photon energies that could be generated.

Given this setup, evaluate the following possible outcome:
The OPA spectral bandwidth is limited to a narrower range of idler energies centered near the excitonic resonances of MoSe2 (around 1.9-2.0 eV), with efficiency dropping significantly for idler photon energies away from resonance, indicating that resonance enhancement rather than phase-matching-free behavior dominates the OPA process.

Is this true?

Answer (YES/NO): NO